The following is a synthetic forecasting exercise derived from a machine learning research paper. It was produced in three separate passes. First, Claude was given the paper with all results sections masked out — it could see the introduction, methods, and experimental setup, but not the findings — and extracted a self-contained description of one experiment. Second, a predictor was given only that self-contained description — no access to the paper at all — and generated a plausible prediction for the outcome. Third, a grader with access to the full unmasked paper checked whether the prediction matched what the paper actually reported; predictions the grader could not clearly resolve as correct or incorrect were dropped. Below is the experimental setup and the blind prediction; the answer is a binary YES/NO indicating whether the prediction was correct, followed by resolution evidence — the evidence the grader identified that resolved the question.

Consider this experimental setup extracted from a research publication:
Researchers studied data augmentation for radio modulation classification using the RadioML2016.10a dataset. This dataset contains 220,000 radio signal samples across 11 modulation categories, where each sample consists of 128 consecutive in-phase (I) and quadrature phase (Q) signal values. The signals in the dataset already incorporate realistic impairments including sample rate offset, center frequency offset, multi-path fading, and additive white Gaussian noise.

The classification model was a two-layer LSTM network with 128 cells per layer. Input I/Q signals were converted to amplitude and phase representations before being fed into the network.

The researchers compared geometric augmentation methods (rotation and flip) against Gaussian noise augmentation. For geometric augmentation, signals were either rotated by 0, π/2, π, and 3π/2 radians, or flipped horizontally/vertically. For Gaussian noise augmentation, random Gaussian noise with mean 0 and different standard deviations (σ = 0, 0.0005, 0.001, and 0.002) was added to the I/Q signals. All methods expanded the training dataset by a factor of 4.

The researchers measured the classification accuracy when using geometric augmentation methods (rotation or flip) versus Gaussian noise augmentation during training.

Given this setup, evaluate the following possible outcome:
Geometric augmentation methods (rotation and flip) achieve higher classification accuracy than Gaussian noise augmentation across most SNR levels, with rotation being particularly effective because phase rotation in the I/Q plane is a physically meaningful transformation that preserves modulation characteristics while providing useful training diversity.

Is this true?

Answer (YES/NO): YES